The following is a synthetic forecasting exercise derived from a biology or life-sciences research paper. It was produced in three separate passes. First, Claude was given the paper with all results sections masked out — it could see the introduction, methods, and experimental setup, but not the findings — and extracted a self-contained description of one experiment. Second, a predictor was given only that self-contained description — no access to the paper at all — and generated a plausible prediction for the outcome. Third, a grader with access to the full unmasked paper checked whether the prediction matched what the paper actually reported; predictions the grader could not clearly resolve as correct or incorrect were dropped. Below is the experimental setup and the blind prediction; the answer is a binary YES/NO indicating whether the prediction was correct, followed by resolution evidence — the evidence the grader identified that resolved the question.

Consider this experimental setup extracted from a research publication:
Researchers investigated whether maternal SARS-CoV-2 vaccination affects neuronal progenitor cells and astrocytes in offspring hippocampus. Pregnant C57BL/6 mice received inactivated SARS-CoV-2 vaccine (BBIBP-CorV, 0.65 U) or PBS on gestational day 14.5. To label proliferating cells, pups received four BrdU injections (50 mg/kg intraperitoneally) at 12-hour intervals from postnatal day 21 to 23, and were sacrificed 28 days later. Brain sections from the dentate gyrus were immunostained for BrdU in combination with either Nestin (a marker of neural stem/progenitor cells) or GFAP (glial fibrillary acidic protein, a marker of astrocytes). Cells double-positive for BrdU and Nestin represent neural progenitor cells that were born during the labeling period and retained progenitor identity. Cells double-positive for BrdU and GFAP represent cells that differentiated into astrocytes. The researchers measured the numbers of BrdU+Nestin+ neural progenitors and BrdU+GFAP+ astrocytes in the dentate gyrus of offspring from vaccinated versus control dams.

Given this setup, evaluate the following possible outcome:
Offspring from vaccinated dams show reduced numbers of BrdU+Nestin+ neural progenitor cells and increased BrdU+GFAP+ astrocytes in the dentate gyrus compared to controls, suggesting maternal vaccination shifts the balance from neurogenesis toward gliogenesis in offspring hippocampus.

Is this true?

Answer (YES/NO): NO